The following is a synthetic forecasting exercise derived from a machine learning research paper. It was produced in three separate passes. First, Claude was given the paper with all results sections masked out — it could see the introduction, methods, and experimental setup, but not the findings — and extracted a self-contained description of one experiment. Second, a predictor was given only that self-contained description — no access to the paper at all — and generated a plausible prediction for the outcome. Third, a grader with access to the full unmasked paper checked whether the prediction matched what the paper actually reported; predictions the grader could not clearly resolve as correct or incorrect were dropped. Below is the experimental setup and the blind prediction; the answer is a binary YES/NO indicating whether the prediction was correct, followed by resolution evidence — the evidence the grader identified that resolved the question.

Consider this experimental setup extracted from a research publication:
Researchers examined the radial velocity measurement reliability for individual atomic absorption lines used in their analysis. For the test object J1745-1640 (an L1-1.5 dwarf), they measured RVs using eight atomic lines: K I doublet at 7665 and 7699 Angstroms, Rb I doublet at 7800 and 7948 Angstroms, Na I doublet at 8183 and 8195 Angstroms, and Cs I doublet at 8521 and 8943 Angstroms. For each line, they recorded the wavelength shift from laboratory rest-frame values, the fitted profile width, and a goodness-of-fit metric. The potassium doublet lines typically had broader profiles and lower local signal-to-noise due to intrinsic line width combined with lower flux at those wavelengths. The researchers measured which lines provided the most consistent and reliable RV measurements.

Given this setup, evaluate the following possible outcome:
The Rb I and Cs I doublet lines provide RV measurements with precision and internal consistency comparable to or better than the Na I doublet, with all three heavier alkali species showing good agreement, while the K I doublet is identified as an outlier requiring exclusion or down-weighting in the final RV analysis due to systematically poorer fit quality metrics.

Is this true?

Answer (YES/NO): YES